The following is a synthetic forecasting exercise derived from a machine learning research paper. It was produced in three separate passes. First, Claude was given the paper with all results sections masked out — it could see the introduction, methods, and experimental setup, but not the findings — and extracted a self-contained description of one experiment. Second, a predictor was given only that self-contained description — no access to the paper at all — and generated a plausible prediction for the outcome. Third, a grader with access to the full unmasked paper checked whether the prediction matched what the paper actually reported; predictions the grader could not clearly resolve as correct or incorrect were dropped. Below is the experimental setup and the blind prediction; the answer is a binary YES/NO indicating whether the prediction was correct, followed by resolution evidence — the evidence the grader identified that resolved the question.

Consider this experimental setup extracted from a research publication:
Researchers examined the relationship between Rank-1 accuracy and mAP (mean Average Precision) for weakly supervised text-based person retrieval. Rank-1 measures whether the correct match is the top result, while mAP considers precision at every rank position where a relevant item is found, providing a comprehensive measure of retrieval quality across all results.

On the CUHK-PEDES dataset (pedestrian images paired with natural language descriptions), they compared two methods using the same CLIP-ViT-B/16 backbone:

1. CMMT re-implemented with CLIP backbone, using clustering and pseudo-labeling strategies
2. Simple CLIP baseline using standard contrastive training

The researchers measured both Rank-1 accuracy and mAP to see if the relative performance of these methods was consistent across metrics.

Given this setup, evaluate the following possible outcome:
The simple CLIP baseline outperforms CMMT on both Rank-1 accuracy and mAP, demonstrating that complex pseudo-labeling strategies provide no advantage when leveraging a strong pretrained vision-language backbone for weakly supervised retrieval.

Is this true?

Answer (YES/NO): NO